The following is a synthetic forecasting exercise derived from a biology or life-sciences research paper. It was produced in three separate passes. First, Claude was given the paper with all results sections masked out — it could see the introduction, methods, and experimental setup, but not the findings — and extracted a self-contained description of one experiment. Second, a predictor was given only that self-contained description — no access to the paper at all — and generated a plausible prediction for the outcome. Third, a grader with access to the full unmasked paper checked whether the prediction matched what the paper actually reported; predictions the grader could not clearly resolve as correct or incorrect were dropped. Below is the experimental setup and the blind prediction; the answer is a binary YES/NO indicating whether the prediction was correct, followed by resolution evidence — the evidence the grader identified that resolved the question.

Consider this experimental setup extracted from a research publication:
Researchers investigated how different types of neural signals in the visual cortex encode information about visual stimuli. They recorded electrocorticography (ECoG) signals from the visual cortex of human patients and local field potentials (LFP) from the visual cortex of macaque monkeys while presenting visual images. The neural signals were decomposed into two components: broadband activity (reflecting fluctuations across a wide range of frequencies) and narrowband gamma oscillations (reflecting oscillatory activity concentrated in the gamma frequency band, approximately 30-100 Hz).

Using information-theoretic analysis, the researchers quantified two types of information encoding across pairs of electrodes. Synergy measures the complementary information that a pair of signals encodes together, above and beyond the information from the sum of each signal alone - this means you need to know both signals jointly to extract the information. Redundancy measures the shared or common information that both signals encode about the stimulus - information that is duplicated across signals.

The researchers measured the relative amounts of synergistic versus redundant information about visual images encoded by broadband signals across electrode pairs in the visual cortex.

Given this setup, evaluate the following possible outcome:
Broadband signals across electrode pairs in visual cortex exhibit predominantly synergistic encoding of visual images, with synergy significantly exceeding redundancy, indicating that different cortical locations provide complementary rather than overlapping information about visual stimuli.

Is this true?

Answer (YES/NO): YES